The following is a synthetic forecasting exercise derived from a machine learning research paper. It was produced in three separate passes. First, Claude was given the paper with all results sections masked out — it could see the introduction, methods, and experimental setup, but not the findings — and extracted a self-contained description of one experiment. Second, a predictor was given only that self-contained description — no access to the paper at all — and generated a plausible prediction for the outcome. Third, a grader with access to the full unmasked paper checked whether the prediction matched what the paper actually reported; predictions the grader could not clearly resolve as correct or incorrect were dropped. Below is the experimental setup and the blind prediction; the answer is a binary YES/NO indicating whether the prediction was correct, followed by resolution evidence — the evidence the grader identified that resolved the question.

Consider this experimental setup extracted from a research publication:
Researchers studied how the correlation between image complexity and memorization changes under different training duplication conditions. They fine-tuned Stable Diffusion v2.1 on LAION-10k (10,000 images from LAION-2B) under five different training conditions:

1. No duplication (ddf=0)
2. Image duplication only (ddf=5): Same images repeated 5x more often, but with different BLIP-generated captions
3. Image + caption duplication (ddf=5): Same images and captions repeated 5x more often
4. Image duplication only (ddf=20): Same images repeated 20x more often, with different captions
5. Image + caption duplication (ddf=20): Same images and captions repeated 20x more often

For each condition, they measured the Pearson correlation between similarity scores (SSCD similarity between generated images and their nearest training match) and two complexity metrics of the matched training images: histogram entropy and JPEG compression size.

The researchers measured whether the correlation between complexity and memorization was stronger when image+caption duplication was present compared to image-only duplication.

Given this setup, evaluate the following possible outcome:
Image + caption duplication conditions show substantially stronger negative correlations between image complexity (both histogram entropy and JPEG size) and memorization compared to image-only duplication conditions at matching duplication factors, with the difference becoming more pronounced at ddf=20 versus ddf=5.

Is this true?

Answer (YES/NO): YES